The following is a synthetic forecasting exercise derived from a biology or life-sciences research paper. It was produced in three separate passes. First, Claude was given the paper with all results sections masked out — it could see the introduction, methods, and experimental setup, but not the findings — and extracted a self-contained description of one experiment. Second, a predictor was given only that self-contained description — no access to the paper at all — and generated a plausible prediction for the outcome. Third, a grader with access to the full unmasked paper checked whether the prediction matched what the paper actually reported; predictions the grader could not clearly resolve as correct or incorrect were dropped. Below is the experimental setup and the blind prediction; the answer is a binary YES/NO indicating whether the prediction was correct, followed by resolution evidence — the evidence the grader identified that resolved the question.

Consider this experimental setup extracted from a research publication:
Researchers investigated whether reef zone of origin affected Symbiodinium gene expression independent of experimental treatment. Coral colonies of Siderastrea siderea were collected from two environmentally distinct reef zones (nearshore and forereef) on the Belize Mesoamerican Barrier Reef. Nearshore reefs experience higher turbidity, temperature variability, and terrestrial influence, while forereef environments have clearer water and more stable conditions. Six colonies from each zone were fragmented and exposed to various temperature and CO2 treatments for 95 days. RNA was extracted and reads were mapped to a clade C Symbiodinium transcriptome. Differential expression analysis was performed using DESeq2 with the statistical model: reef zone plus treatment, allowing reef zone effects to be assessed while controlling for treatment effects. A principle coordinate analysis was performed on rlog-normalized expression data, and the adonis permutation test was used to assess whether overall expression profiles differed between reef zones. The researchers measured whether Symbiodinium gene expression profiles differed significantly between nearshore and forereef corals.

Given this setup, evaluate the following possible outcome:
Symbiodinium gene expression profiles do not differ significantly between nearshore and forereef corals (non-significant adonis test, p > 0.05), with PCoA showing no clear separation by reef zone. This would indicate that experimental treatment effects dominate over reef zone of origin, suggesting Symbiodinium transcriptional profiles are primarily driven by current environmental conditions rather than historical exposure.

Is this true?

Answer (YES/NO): NO